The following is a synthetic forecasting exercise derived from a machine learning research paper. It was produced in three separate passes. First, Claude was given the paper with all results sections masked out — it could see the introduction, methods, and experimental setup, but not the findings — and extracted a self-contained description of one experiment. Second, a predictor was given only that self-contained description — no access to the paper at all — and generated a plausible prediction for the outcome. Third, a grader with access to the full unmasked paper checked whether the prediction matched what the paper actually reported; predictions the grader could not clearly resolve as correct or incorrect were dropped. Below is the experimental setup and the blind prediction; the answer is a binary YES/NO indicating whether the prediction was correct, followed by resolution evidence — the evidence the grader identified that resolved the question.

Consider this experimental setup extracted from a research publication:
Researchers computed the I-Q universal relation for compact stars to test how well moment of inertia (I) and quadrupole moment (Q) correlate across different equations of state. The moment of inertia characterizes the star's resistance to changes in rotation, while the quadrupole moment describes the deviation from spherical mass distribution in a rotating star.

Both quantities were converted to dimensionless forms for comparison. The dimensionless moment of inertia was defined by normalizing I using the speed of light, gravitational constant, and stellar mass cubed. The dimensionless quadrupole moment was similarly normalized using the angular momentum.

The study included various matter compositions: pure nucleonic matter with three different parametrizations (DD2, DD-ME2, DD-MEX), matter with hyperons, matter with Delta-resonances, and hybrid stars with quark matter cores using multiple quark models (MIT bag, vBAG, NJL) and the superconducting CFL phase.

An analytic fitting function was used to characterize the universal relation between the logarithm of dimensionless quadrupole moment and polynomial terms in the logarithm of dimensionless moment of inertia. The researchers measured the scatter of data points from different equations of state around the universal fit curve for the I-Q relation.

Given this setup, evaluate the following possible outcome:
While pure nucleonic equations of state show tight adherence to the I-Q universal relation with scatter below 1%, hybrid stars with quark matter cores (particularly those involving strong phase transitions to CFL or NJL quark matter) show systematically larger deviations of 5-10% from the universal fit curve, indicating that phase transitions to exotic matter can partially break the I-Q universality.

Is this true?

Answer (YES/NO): NO